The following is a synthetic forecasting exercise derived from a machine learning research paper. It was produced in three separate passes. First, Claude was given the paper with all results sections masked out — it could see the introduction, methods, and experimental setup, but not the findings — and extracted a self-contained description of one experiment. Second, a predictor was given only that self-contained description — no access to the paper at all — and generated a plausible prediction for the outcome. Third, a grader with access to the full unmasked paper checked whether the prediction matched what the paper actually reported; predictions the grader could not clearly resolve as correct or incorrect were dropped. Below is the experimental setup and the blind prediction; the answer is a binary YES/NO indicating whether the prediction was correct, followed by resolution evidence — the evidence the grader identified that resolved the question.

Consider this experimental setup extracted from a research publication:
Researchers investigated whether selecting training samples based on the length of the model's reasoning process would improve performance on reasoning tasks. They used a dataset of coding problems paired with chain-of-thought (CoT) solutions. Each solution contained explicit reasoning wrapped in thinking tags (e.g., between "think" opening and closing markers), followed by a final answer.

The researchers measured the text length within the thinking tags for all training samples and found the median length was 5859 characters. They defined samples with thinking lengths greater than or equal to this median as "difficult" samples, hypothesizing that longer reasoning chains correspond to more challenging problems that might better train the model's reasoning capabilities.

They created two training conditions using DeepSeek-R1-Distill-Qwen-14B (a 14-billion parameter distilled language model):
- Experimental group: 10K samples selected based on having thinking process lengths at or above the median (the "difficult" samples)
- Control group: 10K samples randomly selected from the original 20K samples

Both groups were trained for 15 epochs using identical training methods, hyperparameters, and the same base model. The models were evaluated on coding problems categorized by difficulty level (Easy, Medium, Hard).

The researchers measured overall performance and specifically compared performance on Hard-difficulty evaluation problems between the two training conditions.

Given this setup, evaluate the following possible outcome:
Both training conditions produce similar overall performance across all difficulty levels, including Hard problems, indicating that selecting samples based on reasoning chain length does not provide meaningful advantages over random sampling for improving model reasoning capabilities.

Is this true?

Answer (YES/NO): NO